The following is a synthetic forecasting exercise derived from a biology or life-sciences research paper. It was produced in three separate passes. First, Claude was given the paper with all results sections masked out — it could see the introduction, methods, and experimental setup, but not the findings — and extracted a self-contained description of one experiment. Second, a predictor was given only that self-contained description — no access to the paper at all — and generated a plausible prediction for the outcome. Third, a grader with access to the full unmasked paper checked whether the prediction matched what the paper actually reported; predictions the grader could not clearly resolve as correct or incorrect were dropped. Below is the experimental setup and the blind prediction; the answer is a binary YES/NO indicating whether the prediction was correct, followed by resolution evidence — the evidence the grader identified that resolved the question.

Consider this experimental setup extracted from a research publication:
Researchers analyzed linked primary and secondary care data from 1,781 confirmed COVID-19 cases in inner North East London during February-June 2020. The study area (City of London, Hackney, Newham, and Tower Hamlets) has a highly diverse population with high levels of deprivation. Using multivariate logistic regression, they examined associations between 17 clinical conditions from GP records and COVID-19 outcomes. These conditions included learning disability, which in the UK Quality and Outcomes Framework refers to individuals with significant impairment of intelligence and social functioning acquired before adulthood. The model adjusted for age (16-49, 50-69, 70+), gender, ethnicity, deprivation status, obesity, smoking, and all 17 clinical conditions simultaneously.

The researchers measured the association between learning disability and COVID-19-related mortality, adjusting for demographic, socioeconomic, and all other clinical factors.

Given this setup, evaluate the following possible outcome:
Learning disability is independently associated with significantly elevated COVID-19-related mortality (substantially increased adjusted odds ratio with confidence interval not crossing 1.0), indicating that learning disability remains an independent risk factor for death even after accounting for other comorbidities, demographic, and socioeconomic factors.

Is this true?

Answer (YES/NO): YES